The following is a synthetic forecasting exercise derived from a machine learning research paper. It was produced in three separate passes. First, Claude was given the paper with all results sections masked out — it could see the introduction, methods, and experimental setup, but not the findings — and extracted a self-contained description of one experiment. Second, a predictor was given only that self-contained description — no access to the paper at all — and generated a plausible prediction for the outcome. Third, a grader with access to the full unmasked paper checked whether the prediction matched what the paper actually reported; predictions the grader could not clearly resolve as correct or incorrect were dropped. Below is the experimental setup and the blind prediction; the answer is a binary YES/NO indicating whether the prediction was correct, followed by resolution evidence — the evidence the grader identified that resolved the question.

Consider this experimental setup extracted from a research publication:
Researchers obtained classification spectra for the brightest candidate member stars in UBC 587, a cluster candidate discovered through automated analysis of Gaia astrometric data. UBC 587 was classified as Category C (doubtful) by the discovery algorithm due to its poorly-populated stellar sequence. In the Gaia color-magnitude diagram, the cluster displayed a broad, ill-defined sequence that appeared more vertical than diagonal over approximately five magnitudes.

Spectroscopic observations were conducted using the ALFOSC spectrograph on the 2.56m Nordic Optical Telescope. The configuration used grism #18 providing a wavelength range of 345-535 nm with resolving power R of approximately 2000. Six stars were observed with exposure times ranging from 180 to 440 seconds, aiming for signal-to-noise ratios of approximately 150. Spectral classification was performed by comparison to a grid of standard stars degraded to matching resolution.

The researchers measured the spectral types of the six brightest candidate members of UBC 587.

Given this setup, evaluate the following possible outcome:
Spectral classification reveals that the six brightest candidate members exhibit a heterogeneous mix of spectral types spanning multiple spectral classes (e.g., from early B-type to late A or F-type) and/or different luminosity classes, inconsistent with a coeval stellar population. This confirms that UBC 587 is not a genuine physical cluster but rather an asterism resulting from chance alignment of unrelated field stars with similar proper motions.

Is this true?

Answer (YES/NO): NO